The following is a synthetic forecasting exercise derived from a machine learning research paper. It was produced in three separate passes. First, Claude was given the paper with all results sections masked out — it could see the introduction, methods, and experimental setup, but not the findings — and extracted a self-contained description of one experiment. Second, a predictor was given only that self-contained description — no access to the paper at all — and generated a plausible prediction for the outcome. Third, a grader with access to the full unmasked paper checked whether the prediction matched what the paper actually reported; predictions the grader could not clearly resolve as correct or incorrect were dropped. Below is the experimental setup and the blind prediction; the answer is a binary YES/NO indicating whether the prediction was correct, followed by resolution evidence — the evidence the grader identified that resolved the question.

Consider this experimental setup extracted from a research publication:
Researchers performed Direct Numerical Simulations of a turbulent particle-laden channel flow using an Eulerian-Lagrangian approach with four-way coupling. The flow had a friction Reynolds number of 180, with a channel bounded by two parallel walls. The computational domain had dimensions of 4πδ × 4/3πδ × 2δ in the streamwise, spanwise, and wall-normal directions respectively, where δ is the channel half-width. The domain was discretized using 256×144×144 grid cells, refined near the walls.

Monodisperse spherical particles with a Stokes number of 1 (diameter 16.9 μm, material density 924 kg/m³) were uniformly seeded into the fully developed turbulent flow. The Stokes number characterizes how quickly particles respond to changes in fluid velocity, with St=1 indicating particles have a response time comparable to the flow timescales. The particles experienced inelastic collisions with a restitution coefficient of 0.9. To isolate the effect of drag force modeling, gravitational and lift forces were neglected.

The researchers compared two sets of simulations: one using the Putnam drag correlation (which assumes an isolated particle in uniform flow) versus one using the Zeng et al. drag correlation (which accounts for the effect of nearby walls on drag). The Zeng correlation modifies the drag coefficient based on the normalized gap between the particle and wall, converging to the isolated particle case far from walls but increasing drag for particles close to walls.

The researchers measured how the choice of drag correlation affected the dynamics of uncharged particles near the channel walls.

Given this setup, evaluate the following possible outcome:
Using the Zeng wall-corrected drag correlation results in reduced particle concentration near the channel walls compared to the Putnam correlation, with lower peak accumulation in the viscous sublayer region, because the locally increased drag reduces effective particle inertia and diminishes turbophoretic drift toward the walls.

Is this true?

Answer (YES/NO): NO